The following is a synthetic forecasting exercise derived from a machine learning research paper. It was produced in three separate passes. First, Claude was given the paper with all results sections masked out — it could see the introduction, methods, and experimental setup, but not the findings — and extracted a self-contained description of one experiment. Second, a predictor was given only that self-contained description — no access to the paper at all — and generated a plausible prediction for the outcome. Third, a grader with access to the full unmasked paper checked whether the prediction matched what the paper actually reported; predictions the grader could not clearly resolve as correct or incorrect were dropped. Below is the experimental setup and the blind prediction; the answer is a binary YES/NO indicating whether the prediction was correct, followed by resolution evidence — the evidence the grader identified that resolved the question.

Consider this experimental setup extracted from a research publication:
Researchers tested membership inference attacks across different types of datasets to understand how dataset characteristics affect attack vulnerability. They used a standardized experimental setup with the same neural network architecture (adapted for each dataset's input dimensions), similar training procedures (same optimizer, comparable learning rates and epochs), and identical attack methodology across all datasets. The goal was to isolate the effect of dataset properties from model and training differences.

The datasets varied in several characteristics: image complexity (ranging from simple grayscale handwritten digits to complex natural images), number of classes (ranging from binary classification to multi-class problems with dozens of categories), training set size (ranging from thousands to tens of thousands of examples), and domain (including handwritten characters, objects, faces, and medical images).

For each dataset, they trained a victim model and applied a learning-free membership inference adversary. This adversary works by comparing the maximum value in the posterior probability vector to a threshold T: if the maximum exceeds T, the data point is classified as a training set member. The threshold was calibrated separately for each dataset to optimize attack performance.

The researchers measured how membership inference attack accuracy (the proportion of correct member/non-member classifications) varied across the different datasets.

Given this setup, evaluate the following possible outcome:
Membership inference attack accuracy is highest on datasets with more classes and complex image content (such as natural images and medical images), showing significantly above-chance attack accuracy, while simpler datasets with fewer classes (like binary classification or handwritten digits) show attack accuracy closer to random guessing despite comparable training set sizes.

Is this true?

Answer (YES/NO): NO